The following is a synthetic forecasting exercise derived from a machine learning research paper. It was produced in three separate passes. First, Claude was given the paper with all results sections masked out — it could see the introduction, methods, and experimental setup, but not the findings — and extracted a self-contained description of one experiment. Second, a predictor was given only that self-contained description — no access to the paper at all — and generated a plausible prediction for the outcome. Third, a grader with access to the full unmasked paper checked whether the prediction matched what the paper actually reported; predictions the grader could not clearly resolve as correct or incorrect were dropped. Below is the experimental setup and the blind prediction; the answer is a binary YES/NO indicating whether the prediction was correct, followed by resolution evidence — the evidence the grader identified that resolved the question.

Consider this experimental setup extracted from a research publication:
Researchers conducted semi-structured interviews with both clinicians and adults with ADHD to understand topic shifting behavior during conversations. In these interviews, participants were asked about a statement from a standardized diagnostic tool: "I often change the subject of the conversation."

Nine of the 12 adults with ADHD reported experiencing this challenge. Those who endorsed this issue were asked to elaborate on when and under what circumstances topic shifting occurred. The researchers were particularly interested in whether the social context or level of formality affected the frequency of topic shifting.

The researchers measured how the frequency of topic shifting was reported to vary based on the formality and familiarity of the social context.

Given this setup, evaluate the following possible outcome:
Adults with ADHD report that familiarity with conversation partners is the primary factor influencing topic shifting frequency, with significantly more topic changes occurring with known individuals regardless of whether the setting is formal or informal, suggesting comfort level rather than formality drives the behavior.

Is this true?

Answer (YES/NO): NO